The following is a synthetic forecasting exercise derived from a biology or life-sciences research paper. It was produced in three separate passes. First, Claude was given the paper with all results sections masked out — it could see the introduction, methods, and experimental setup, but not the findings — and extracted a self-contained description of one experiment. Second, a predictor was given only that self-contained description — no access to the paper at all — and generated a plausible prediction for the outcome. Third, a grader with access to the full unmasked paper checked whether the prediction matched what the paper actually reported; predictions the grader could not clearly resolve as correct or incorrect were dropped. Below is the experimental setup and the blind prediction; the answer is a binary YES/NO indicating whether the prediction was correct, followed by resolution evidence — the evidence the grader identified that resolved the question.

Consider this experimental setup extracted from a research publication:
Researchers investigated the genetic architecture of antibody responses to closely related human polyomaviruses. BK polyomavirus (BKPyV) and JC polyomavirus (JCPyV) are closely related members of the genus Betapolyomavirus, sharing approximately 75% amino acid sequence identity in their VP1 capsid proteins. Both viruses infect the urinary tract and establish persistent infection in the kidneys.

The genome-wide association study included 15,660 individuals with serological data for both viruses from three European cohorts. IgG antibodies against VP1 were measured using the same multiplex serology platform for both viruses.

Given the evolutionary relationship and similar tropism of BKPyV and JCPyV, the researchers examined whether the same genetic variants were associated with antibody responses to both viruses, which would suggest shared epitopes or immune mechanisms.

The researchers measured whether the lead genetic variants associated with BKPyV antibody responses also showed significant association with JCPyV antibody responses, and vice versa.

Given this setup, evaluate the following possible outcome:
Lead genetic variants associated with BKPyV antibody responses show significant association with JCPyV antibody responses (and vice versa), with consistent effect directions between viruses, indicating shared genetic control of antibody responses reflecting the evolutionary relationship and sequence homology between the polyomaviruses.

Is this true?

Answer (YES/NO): NO